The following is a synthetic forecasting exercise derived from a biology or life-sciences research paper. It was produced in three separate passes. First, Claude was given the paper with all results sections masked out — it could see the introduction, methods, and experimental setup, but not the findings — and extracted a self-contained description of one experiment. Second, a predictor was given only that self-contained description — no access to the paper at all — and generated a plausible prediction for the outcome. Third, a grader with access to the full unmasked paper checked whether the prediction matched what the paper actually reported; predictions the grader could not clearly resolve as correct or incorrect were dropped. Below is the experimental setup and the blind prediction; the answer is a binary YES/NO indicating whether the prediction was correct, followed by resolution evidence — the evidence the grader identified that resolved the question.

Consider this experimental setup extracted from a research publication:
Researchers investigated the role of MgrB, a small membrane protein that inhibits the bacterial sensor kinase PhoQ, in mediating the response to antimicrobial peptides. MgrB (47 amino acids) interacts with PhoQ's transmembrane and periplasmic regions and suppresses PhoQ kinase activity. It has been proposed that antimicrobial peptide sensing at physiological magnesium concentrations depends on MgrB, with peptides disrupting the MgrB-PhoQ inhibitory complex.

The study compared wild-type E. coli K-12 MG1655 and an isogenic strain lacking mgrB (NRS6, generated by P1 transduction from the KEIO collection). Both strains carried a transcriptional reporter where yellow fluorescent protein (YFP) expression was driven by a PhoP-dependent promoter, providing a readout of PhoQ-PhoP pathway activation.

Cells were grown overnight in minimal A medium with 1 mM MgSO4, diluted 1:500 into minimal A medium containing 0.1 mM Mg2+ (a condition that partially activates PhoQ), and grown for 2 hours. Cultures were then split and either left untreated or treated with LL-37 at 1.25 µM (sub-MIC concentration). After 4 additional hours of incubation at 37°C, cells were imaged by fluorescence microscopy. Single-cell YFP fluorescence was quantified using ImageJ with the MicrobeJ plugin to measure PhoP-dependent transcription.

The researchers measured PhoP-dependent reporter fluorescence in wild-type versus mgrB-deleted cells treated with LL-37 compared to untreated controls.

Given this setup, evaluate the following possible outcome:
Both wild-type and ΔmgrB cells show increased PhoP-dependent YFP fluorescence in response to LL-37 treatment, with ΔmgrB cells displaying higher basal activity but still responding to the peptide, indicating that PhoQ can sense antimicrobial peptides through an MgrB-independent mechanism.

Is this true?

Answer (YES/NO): YES